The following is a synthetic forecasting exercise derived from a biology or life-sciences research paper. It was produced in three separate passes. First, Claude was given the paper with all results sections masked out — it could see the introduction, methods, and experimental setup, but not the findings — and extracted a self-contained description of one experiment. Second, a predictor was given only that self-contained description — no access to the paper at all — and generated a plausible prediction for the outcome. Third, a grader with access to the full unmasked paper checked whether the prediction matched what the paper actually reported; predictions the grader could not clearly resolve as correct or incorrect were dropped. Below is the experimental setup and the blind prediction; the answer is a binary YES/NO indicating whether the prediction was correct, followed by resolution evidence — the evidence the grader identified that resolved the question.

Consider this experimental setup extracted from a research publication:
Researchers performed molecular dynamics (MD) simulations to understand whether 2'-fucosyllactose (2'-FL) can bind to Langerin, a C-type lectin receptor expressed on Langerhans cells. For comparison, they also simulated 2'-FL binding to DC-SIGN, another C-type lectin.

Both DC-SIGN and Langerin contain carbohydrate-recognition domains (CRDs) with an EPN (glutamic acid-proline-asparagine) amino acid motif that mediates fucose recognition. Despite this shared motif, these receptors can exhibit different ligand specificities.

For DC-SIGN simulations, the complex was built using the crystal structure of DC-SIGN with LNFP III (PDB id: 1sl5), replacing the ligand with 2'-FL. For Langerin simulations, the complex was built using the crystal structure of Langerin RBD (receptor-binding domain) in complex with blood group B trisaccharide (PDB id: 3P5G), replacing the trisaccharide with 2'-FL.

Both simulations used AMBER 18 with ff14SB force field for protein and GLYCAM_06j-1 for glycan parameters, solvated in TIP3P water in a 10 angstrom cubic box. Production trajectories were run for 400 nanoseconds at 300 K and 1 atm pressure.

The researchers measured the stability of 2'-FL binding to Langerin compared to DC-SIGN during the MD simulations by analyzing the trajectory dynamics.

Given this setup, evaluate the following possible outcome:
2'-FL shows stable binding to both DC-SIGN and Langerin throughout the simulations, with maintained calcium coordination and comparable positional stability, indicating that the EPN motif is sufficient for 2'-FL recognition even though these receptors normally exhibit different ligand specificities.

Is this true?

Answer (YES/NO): NO